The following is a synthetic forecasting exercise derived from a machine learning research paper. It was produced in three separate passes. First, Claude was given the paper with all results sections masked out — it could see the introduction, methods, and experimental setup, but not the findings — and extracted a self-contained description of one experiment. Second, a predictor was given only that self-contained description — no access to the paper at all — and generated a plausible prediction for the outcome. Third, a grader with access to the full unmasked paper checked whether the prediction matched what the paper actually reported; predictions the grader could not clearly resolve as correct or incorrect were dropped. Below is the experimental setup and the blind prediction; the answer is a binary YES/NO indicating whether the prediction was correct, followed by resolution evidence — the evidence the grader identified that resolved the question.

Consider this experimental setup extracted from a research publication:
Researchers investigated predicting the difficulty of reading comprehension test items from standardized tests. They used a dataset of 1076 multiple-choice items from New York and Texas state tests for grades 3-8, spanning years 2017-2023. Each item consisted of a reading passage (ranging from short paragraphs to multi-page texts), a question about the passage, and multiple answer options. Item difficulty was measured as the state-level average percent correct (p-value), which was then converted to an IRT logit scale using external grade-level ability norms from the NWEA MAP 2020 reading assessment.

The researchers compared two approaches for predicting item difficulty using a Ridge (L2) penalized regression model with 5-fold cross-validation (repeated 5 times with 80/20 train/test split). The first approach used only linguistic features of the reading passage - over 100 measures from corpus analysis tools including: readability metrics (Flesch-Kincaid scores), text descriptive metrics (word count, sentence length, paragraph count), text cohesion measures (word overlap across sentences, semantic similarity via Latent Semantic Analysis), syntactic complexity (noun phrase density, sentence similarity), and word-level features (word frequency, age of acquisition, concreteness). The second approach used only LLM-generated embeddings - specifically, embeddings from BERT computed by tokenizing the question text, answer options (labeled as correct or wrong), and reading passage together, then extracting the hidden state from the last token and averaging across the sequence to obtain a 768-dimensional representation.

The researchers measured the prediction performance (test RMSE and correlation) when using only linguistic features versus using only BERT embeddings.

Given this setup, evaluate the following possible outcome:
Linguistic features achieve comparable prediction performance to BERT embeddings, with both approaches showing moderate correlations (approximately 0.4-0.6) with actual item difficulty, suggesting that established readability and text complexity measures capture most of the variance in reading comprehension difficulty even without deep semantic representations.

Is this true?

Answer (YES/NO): NO